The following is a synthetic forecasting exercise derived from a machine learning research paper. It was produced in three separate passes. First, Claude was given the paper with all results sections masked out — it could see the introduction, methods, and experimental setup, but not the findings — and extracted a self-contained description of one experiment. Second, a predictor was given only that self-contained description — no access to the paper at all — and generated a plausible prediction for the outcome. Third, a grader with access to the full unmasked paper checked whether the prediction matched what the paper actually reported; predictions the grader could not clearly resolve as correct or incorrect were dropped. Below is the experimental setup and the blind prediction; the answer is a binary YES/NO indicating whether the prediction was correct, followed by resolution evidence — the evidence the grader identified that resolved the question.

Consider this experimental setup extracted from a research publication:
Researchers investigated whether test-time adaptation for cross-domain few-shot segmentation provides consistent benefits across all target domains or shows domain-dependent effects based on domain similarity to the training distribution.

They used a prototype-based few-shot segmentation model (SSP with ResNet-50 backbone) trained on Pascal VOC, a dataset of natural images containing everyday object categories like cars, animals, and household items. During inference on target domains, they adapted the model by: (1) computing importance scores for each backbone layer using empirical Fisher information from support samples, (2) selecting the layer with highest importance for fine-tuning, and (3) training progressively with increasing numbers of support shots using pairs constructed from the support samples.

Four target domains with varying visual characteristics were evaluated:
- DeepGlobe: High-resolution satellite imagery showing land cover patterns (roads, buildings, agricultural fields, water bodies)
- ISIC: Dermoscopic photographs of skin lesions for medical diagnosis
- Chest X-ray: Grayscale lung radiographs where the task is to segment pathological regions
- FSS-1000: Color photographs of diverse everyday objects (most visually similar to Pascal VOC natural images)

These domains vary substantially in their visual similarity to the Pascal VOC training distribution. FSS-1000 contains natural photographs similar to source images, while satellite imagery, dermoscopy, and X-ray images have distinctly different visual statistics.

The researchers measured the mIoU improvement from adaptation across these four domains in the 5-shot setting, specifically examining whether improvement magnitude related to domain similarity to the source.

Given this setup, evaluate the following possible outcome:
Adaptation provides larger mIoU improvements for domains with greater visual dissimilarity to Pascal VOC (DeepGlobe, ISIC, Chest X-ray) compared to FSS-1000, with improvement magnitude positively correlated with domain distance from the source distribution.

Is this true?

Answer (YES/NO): NO